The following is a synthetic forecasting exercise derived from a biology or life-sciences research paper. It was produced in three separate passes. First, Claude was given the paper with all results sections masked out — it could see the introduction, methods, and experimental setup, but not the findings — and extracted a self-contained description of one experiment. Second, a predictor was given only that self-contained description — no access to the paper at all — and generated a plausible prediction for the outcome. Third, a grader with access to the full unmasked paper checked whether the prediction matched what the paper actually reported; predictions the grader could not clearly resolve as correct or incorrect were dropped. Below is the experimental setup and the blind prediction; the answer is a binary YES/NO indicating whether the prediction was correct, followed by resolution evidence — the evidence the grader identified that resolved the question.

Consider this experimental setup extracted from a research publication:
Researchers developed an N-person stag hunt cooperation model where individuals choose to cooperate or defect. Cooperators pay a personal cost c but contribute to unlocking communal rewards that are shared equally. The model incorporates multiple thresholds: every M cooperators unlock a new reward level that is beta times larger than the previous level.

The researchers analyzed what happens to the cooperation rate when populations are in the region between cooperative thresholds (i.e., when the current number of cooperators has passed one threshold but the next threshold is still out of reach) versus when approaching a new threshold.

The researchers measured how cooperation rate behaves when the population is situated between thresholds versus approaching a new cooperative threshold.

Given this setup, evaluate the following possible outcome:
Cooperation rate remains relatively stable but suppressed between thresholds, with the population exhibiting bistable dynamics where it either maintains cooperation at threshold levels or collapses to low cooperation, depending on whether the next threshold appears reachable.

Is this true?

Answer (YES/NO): NO